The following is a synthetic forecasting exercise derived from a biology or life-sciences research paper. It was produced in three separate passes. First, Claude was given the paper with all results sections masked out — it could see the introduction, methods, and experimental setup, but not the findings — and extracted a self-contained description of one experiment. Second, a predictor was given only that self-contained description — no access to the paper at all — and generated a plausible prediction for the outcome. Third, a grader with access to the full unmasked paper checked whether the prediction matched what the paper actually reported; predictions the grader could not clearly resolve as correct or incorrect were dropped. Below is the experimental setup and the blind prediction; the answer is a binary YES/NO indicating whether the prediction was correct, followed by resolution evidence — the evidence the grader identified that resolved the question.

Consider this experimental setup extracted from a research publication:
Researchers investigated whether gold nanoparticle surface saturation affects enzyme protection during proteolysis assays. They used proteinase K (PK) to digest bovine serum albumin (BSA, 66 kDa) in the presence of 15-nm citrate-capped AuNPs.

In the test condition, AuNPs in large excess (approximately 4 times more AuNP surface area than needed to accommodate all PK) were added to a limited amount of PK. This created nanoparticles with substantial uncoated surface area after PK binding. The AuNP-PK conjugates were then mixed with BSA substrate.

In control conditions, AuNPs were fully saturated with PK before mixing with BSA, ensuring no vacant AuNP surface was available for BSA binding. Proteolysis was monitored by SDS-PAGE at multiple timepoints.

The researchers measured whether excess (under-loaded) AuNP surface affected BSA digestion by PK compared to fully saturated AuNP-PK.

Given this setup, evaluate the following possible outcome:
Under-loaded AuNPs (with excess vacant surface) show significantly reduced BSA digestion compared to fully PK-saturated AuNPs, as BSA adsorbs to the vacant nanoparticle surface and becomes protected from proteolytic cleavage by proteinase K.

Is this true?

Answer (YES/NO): YES